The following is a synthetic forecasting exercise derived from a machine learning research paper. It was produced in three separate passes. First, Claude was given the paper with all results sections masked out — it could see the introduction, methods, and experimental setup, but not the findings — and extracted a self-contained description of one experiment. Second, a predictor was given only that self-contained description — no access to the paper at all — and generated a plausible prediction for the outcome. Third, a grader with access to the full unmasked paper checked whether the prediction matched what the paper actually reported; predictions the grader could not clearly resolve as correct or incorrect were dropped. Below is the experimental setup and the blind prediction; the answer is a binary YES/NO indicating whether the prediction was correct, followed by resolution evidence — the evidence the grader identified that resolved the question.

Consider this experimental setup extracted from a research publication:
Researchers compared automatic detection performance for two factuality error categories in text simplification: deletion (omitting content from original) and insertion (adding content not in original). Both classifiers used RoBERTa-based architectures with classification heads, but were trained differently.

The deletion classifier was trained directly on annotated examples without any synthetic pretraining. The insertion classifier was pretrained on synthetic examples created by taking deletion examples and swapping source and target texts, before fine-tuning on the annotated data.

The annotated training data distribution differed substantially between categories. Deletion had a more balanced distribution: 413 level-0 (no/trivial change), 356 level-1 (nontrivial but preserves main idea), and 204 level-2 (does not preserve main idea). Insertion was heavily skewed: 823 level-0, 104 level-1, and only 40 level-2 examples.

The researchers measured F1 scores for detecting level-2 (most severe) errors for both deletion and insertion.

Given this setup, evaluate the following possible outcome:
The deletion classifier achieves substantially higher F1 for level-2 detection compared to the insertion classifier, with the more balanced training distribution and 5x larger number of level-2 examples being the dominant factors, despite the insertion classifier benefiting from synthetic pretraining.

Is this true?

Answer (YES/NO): YES